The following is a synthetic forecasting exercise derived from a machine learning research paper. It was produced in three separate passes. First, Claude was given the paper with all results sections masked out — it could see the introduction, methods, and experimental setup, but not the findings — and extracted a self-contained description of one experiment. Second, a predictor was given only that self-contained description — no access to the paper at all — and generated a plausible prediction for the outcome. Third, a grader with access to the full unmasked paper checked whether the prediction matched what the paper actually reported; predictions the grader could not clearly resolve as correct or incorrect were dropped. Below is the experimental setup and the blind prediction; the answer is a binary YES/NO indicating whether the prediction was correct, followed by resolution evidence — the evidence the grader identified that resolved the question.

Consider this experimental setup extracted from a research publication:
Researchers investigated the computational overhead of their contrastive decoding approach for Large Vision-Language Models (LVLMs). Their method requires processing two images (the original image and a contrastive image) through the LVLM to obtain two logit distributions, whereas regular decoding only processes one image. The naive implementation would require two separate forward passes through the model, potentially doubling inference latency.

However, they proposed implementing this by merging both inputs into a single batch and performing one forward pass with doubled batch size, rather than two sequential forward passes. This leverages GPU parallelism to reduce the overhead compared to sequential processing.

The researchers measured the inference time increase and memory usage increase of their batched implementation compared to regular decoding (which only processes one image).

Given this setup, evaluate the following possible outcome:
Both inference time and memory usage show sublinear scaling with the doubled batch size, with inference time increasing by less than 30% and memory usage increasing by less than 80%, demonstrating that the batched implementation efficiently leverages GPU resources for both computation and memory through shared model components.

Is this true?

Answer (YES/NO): YES